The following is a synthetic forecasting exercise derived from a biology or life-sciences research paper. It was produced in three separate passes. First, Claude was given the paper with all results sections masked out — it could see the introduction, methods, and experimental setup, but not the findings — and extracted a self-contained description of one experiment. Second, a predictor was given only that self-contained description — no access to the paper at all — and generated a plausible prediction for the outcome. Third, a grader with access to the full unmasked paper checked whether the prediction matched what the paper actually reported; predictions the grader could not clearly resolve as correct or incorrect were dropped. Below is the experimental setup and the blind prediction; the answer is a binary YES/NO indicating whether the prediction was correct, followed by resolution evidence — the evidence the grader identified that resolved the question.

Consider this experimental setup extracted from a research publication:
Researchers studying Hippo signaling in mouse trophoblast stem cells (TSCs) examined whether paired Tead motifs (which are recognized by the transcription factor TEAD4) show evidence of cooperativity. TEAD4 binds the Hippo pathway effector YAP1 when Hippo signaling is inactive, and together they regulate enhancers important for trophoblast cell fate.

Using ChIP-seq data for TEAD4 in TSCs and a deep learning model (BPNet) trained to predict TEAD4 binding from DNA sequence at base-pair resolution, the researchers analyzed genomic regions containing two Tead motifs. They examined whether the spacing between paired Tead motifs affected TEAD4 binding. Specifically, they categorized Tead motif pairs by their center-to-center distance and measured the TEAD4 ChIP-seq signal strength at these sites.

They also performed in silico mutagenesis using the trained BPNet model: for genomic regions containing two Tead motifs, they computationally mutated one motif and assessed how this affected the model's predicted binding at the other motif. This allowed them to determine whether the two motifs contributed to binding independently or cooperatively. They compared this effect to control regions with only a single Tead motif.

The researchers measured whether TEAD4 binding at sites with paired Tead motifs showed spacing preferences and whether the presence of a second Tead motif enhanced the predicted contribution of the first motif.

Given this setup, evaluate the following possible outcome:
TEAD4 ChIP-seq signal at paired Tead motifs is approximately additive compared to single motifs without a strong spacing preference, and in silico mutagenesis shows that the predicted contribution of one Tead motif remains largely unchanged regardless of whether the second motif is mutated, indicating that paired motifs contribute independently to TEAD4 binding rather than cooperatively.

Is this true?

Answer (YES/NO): NO